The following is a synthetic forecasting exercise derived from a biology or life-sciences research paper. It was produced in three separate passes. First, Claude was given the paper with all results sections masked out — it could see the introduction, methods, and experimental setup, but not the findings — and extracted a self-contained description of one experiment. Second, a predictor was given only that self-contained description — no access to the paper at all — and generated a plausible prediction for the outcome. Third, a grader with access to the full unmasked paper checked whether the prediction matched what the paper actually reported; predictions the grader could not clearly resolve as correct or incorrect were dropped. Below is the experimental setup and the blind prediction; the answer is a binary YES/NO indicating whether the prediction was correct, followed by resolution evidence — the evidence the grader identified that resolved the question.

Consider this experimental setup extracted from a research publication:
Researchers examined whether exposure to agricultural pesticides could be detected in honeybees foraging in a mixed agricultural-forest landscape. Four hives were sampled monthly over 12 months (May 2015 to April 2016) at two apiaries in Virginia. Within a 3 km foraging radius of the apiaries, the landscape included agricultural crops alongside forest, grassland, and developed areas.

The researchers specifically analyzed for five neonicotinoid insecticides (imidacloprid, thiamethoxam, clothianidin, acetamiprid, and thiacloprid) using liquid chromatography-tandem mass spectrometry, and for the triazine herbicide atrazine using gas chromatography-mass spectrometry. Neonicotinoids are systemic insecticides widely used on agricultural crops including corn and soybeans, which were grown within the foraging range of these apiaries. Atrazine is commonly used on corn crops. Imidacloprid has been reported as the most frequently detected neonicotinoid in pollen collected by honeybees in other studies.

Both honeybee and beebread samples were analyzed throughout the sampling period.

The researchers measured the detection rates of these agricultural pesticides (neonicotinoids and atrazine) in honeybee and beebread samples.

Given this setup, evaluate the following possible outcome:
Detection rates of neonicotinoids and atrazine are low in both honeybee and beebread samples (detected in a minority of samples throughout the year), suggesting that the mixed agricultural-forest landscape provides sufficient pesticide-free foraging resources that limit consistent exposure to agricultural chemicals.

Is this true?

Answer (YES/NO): NO